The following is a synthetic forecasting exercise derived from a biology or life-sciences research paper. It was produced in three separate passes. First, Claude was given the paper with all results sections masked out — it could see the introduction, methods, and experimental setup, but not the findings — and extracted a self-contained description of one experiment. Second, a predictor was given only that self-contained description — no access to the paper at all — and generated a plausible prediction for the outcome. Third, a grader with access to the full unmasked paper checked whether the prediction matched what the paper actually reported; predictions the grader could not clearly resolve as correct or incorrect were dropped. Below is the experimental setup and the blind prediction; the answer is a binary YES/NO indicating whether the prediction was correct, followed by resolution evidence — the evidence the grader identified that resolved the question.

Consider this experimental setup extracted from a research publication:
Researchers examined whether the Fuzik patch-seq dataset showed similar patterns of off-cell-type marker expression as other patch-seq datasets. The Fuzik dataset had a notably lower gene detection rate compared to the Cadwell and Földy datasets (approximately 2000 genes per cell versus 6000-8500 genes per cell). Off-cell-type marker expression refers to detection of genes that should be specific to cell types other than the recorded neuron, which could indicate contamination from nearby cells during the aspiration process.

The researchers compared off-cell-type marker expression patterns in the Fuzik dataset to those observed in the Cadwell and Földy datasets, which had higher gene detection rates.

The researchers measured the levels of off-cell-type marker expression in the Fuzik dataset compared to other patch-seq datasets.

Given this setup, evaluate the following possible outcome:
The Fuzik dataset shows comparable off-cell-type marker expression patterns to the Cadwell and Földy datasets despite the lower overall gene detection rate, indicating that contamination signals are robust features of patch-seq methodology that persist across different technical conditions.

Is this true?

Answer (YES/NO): NO